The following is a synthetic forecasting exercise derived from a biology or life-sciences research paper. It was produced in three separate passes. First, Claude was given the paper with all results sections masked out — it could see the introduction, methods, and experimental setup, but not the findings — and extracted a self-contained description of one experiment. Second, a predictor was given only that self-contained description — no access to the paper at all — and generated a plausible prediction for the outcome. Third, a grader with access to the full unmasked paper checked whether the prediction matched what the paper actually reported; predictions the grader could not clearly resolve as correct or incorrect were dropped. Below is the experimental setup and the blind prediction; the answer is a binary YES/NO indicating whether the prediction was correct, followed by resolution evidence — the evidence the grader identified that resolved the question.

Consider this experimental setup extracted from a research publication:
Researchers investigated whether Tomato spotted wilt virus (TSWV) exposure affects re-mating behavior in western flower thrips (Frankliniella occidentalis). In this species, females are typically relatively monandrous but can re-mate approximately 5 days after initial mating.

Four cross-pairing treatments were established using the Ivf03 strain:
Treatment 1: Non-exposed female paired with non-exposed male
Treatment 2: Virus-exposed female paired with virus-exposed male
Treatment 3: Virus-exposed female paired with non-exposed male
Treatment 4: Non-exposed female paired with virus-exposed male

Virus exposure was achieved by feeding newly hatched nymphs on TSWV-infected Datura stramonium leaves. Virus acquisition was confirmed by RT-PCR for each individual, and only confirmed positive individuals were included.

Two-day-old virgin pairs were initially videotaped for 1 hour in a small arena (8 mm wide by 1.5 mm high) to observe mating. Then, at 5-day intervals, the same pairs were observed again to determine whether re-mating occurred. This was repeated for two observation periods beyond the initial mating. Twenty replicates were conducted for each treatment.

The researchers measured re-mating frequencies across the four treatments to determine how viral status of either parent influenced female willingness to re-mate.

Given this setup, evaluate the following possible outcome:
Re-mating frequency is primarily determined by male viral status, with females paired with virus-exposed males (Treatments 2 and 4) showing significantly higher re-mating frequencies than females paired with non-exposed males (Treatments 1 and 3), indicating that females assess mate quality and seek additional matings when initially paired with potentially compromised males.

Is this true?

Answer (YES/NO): NO